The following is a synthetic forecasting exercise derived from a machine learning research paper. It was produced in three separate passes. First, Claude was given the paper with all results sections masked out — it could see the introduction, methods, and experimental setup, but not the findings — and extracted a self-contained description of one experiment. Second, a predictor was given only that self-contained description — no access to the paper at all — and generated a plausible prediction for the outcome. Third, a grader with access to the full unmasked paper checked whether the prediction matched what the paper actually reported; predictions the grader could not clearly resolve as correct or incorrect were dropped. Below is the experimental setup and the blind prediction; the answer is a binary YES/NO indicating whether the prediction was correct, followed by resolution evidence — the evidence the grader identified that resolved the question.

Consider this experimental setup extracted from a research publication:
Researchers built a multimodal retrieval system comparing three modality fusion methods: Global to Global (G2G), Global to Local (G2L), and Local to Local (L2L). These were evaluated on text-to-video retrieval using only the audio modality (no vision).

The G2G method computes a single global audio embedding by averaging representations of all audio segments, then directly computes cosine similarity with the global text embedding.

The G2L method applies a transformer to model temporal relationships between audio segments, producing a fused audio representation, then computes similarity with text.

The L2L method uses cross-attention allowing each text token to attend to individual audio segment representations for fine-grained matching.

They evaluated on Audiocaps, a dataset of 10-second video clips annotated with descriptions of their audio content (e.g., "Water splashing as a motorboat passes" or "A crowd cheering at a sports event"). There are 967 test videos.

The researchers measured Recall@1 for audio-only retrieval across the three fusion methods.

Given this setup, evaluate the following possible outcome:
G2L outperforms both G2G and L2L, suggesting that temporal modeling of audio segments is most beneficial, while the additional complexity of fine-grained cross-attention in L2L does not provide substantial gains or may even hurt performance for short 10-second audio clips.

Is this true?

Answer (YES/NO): NO